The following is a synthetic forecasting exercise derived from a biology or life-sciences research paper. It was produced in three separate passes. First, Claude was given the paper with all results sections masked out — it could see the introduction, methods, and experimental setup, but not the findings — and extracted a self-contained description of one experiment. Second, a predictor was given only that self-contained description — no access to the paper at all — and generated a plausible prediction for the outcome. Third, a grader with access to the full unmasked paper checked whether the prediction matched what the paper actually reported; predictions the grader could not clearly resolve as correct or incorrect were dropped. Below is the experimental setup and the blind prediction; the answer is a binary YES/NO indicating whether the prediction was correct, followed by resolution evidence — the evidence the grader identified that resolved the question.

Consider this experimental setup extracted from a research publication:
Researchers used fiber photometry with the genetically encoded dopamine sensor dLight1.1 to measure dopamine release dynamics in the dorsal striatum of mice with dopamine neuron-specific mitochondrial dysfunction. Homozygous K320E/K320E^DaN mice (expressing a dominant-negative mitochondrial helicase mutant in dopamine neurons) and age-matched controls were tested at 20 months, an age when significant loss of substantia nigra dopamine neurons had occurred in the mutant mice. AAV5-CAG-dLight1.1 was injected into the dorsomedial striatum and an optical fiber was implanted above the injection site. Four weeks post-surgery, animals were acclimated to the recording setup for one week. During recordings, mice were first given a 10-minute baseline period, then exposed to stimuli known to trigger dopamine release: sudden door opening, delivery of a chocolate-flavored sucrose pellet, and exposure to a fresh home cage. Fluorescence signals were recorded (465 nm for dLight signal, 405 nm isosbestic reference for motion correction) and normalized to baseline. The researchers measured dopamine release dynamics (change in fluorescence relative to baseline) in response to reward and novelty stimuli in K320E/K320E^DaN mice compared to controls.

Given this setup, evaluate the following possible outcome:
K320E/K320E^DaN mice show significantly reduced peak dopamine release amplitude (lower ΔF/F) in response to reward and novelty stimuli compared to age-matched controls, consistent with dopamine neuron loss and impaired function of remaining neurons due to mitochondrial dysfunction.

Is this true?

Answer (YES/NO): NO